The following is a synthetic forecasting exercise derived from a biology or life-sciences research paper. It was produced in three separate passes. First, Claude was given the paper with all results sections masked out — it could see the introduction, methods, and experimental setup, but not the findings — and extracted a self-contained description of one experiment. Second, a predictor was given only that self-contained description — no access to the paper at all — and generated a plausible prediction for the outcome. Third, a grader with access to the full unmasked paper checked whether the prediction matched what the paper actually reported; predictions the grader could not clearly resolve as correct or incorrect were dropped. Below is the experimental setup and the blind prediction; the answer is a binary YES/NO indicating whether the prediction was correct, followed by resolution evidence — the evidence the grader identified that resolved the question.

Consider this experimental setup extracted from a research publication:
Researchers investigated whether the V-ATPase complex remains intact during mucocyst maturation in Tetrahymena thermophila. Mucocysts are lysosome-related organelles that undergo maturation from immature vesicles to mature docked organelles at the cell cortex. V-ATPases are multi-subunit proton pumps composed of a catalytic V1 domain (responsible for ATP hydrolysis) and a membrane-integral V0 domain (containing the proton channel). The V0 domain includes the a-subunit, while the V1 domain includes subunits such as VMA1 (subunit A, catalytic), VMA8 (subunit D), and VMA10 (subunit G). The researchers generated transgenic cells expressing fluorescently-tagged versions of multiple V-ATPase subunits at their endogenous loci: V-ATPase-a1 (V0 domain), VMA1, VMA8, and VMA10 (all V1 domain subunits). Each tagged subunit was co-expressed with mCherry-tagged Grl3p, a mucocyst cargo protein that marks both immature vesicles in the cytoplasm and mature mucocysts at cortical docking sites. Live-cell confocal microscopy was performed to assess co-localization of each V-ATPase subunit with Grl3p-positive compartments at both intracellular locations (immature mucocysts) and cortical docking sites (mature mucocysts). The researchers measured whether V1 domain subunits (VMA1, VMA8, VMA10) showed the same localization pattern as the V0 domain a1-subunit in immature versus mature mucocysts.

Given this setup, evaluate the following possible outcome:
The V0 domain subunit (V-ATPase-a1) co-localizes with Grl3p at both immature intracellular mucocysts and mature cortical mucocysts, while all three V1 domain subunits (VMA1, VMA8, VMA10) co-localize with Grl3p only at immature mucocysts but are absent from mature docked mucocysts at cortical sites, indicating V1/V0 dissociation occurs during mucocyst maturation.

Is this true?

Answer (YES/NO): YES